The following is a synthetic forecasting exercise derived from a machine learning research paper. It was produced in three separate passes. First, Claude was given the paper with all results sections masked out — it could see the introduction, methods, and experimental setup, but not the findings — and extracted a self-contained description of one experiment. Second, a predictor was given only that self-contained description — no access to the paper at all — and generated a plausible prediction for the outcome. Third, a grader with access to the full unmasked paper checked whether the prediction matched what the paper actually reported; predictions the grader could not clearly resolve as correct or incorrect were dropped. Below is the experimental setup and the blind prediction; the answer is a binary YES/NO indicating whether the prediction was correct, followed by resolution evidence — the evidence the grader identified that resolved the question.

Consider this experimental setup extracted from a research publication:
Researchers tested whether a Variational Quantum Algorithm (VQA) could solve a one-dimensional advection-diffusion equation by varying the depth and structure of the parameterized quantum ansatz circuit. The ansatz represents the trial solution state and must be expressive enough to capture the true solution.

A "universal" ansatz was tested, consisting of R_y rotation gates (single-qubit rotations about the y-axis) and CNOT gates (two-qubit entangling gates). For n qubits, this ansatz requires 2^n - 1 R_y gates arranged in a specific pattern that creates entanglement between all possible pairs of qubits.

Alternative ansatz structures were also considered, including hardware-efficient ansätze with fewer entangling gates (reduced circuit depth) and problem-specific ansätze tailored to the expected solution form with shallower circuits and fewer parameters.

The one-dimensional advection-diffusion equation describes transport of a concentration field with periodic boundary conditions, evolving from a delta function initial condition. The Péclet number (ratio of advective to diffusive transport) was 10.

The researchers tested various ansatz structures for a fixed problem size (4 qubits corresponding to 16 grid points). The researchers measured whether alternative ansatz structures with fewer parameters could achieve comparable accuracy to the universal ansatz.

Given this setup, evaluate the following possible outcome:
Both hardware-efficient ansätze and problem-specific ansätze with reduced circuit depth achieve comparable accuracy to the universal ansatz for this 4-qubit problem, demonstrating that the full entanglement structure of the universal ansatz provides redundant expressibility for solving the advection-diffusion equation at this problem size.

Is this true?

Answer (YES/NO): NO